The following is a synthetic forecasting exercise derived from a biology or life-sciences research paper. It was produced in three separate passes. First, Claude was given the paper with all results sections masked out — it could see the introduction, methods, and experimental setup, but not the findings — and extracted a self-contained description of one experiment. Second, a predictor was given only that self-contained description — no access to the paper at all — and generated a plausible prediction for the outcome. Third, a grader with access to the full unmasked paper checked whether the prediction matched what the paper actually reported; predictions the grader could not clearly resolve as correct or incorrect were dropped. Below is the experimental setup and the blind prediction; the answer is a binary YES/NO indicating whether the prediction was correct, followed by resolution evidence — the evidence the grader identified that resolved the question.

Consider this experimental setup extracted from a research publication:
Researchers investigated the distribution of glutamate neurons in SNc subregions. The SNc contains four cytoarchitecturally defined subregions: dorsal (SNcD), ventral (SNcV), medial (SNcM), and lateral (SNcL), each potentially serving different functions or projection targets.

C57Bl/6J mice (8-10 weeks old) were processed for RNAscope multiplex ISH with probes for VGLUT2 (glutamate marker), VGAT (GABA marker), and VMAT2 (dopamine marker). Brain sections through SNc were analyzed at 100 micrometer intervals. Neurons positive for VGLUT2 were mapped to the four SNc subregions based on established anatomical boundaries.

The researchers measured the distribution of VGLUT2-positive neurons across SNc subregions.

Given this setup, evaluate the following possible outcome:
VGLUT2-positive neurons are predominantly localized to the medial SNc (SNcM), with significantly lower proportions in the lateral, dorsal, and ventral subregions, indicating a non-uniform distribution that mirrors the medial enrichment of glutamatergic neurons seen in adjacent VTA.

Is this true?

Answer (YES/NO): NO